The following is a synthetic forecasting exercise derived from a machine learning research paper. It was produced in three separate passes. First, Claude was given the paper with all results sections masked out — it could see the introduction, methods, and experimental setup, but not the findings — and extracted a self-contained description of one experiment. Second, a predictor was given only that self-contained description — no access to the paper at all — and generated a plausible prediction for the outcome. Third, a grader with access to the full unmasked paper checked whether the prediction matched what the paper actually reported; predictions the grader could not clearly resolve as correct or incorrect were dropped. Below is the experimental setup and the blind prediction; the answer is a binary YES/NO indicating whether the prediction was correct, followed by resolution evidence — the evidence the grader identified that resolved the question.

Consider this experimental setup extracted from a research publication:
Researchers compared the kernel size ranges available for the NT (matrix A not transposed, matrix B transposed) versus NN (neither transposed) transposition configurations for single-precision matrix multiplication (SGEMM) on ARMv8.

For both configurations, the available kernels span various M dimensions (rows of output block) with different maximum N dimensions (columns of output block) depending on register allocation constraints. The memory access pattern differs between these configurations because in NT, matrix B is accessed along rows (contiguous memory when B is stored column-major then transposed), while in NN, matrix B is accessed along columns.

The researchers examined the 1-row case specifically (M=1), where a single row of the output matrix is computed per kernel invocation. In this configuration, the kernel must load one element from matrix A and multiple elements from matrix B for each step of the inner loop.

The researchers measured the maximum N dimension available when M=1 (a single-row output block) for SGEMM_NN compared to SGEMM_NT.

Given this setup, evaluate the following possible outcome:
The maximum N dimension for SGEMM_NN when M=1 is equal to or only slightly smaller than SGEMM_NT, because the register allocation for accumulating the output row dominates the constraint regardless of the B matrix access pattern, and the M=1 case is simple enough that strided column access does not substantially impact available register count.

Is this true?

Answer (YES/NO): NO